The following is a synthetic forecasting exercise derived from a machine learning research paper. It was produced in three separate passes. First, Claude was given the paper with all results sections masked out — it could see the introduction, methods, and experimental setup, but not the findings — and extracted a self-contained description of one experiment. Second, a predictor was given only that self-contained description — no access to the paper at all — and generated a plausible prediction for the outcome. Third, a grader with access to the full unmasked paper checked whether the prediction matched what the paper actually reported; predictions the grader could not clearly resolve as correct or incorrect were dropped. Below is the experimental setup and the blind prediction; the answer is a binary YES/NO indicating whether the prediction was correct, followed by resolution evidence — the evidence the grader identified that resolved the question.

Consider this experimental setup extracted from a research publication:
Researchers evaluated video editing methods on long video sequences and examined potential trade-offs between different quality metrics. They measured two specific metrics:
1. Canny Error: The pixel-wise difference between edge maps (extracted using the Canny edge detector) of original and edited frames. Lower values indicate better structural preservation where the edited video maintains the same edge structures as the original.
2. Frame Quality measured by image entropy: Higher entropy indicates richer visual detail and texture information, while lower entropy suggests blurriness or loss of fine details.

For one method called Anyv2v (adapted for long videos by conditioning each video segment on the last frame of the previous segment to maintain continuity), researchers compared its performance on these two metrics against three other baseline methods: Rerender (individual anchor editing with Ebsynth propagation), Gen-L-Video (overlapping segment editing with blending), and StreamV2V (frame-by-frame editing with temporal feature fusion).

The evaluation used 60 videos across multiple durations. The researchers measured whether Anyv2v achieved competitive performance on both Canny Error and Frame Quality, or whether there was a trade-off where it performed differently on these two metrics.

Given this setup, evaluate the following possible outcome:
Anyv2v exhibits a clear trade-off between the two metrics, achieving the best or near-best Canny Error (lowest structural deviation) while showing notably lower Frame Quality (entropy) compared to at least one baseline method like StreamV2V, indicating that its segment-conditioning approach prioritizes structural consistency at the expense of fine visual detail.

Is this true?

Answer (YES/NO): NO